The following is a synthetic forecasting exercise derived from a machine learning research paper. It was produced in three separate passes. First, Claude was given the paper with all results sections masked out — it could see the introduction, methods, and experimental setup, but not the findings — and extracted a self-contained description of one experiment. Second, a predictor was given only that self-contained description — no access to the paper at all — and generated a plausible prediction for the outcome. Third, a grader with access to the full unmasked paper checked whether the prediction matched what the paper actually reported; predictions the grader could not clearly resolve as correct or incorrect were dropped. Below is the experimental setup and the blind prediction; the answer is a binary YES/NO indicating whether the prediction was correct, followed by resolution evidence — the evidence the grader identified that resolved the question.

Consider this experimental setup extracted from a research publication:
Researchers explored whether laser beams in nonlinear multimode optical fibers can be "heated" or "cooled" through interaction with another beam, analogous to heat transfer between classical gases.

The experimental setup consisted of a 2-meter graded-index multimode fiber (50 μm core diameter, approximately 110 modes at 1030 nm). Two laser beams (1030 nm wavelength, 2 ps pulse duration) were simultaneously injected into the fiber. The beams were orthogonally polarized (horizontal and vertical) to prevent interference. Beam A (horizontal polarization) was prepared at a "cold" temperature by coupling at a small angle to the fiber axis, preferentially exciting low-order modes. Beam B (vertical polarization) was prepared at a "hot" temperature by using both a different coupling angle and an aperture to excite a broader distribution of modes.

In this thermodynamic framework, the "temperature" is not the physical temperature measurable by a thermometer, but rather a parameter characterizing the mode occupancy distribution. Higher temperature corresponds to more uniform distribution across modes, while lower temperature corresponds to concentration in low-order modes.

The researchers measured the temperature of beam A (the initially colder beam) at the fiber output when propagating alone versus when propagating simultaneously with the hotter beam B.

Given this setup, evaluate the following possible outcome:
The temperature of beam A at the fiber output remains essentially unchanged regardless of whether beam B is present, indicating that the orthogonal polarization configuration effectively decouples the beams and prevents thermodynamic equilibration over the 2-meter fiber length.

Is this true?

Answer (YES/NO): NO